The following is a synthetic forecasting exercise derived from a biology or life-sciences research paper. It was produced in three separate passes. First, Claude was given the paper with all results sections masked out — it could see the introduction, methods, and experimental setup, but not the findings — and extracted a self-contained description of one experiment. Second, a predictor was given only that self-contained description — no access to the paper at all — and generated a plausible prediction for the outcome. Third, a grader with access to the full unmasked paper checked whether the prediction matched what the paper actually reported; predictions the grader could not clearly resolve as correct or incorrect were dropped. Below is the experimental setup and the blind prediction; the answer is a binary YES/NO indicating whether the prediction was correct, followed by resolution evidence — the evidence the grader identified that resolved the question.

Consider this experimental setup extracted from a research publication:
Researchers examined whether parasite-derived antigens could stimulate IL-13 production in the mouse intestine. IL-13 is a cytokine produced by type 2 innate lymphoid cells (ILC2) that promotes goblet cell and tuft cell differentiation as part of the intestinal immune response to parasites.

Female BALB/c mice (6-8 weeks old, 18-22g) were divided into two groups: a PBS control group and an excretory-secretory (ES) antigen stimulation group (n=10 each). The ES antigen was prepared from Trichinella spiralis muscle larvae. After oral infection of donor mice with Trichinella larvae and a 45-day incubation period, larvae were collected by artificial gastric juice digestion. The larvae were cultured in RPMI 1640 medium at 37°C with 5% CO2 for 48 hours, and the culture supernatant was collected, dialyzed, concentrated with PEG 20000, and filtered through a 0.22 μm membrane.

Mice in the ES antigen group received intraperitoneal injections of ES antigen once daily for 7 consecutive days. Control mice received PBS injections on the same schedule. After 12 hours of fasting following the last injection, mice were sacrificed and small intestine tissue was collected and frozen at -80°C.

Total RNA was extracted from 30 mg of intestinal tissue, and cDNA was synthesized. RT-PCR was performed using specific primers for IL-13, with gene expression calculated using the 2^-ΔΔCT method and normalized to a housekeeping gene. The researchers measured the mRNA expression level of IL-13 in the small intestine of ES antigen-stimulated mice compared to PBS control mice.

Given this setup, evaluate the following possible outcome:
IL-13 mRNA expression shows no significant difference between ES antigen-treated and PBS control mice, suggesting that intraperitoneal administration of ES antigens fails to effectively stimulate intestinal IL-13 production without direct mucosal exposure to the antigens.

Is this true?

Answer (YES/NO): NO